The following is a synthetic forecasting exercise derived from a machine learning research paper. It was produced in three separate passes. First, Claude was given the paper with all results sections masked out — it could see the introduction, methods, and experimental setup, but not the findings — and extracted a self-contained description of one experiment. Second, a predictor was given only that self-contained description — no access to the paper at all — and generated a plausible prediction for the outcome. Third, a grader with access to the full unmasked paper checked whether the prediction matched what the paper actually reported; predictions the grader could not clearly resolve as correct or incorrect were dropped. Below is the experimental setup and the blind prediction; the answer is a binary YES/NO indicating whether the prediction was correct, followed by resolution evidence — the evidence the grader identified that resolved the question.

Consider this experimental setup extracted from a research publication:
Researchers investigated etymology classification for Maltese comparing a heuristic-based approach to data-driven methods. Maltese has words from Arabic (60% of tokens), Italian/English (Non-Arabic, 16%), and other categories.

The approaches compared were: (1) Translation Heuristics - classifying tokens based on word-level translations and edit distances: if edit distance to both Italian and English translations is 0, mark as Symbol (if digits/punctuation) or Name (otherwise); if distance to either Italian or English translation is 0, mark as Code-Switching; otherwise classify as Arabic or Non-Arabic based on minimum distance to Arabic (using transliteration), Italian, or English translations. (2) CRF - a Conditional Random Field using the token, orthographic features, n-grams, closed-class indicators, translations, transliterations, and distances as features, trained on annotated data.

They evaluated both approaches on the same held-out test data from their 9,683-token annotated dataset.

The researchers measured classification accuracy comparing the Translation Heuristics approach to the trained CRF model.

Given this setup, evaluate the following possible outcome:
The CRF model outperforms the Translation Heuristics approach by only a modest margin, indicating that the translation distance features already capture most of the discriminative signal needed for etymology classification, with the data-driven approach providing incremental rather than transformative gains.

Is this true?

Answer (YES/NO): NO